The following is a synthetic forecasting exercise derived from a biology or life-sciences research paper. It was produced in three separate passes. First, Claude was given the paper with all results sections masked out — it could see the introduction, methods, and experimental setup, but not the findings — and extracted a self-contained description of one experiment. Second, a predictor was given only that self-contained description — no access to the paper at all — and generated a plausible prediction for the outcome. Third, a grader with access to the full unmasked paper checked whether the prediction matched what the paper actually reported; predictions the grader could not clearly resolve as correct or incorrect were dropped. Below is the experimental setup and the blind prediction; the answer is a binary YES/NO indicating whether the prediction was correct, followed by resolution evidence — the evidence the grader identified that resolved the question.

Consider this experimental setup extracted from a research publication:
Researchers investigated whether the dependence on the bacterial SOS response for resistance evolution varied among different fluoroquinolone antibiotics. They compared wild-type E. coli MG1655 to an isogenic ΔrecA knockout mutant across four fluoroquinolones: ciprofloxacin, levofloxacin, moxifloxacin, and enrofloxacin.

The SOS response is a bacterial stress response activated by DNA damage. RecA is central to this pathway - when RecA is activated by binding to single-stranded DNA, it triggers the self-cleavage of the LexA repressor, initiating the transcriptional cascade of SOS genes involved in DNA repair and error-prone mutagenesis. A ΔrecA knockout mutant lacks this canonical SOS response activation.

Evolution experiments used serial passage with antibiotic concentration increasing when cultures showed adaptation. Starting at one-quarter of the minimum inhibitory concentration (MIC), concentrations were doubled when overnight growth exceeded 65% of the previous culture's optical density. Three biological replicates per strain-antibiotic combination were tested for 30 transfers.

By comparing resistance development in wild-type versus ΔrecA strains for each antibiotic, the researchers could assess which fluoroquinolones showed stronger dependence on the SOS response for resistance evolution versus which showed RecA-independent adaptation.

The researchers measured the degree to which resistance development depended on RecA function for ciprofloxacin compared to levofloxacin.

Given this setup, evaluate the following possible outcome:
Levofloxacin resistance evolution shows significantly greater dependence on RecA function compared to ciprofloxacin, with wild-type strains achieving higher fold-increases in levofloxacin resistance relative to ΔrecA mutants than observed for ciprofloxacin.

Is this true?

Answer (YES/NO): NO